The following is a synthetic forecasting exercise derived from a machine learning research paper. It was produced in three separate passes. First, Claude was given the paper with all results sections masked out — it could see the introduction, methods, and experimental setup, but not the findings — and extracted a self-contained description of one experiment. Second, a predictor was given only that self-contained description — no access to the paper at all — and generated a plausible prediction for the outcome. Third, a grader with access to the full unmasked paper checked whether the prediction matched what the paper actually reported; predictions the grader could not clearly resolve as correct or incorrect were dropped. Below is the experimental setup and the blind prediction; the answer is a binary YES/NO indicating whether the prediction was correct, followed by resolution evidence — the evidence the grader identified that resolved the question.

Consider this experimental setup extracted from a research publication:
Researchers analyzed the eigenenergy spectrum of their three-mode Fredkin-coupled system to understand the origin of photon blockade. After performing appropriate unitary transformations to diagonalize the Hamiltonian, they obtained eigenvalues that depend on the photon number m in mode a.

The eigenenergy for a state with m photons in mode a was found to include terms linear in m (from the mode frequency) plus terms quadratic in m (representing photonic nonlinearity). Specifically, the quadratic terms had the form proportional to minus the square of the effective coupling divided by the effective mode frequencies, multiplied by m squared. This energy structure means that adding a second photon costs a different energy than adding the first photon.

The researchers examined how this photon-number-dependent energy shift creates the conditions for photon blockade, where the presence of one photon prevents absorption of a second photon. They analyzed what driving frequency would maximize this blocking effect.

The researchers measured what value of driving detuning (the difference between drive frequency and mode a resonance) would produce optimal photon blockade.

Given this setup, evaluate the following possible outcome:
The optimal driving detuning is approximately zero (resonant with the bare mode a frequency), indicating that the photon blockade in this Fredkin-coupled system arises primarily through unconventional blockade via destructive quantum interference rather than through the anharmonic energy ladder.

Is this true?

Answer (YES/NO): NO